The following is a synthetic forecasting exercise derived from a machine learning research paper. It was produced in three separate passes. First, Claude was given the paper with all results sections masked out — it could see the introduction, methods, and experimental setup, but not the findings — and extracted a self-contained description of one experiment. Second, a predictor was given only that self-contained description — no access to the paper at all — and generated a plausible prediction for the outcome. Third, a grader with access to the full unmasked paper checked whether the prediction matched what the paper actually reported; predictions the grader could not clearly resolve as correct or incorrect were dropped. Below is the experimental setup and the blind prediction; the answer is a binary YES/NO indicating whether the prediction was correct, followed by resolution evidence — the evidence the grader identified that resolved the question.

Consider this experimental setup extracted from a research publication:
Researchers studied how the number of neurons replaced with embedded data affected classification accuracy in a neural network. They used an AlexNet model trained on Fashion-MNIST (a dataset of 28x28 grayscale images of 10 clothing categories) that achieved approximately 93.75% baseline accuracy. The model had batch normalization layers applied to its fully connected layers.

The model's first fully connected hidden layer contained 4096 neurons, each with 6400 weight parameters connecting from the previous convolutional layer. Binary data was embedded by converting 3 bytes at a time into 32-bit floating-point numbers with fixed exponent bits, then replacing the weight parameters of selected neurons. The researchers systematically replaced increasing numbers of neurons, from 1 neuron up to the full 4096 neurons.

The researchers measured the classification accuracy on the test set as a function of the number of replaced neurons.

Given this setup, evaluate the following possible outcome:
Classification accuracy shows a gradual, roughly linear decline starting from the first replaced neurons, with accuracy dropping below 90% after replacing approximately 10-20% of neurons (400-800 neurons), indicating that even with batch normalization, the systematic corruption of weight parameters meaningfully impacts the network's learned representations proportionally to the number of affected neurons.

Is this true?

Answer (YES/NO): NO